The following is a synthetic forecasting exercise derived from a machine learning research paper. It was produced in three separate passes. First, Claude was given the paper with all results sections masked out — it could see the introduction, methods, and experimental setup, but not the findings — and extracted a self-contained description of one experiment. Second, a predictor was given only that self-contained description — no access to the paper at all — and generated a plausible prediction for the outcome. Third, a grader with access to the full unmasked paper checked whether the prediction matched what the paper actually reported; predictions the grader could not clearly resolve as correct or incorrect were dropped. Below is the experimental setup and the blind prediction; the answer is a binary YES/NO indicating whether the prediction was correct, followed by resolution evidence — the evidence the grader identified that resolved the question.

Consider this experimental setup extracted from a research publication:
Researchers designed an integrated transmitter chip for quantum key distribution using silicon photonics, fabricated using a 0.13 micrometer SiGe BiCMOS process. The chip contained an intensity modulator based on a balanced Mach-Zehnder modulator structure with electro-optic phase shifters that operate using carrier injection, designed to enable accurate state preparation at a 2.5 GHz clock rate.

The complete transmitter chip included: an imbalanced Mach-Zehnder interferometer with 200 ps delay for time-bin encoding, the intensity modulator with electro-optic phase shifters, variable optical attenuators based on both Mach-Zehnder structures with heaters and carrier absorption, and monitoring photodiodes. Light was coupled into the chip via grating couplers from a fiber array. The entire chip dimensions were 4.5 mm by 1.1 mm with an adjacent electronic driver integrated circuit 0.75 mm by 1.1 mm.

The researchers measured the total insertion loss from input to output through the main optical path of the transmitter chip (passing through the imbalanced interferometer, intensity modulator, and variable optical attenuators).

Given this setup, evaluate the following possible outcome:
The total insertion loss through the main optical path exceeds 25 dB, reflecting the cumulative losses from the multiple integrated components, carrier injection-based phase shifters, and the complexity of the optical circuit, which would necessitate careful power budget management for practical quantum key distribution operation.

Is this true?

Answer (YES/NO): NO